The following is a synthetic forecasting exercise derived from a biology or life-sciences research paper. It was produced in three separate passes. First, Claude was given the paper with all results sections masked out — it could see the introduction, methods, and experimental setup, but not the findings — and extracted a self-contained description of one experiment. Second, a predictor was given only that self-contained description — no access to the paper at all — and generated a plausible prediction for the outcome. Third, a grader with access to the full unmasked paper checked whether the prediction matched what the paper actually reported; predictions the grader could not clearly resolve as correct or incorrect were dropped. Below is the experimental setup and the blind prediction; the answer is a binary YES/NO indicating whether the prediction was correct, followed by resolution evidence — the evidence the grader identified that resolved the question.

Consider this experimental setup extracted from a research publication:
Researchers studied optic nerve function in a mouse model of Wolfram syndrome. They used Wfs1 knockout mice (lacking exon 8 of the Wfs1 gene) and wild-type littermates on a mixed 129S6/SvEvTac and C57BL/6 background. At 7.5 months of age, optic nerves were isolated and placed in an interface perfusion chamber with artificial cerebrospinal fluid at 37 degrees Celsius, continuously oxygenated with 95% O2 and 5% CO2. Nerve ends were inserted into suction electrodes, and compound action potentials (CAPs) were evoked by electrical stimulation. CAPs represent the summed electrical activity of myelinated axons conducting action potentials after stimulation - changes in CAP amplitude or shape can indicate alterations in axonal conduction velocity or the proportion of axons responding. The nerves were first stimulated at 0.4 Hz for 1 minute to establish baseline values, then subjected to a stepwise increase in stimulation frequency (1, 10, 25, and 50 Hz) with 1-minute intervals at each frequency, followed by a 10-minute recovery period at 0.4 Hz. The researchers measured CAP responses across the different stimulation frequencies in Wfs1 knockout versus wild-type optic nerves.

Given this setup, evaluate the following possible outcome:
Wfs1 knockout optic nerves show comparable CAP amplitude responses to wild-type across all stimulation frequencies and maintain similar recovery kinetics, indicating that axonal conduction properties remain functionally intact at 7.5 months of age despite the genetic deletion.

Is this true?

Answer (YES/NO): NO